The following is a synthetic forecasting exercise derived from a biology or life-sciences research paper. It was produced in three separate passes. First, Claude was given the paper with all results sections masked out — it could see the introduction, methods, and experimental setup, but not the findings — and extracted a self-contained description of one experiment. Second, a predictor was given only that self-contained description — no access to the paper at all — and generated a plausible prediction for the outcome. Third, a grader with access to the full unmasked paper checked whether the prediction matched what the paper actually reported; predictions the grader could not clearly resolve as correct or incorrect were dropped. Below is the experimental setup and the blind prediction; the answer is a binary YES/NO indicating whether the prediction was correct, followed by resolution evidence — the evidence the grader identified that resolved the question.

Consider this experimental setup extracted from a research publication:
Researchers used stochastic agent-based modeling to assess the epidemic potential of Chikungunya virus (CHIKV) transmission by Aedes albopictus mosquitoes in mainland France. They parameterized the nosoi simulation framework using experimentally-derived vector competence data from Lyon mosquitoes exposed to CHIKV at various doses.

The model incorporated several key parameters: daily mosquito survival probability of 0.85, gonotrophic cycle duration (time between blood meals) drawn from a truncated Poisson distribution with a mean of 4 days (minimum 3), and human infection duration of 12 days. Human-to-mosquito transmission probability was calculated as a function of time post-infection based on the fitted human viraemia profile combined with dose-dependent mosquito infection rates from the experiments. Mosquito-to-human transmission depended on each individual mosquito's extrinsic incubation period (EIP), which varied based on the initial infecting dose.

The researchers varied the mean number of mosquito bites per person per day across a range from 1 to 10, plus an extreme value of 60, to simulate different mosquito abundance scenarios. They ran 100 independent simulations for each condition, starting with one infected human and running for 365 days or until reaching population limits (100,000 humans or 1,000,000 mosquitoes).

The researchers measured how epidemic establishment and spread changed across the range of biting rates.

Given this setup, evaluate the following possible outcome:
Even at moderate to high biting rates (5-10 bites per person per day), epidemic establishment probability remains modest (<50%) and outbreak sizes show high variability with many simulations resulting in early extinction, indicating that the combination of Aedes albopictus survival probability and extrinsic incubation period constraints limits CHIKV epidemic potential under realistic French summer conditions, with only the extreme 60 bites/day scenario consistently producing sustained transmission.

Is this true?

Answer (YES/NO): NO